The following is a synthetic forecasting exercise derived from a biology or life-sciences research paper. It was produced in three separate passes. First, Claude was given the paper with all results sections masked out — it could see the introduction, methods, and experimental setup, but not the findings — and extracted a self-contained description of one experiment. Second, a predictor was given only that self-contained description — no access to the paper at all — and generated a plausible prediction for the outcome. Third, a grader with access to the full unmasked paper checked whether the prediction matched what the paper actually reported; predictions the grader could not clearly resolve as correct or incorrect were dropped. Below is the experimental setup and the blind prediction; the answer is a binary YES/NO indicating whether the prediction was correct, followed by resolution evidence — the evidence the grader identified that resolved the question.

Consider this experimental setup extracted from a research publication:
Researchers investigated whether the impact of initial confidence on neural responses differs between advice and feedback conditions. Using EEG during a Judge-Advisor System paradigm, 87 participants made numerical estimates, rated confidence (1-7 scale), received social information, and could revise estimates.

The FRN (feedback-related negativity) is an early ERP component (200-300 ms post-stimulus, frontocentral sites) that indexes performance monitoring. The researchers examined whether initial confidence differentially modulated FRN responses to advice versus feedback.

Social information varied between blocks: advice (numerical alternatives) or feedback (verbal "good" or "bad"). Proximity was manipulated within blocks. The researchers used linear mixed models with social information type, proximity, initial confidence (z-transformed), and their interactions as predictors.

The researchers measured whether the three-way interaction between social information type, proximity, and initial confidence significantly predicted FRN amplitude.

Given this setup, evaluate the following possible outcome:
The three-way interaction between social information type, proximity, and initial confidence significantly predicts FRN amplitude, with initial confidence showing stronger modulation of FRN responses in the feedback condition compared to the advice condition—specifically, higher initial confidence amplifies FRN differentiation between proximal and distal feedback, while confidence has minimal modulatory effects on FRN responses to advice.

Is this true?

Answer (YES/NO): NO